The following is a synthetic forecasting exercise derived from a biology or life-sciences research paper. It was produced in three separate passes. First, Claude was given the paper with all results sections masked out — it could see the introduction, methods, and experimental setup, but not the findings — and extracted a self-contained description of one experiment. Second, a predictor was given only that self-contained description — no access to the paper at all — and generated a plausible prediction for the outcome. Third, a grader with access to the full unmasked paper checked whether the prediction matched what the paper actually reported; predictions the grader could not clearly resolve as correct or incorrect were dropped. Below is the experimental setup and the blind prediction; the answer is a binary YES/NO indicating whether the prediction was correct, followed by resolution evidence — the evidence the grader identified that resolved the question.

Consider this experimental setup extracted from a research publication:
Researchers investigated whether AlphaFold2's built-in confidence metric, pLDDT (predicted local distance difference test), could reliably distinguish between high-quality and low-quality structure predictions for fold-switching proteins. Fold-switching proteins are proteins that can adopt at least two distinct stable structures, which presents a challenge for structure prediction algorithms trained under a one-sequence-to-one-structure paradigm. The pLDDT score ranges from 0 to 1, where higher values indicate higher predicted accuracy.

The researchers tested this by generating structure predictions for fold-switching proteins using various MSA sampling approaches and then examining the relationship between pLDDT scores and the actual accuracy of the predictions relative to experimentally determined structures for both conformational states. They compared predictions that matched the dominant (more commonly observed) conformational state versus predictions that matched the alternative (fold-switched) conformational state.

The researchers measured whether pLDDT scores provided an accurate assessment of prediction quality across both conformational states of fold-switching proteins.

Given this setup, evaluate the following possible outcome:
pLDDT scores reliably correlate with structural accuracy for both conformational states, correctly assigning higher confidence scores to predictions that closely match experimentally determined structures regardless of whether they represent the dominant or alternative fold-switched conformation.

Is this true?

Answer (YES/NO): NO